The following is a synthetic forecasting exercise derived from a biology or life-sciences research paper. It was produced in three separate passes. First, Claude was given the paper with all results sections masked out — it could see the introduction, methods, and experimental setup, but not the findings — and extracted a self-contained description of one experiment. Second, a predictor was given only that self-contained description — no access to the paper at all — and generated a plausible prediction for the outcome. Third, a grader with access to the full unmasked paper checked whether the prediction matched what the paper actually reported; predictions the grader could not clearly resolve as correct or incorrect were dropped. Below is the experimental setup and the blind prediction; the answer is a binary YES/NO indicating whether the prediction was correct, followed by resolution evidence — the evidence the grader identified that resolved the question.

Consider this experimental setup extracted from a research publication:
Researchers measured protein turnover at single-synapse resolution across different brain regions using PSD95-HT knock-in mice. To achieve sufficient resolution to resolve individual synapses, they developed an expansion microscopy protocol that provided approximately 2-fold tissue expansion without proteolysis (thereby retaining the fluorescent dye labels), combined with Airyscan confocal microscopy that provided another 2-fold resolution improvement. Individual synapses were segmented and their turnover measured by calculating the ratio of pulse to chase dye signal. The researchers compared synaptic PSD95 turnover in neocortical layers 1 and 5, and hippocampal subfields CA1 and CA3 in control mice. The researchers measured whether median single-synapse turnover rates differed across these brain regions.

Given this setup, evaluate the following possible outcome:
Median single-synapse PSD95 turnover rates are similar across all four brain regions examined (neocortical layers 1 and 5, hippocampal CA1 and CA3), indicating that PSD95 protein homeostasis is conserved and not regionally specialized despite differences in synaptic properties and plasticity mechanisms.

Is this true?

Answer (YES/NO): NO